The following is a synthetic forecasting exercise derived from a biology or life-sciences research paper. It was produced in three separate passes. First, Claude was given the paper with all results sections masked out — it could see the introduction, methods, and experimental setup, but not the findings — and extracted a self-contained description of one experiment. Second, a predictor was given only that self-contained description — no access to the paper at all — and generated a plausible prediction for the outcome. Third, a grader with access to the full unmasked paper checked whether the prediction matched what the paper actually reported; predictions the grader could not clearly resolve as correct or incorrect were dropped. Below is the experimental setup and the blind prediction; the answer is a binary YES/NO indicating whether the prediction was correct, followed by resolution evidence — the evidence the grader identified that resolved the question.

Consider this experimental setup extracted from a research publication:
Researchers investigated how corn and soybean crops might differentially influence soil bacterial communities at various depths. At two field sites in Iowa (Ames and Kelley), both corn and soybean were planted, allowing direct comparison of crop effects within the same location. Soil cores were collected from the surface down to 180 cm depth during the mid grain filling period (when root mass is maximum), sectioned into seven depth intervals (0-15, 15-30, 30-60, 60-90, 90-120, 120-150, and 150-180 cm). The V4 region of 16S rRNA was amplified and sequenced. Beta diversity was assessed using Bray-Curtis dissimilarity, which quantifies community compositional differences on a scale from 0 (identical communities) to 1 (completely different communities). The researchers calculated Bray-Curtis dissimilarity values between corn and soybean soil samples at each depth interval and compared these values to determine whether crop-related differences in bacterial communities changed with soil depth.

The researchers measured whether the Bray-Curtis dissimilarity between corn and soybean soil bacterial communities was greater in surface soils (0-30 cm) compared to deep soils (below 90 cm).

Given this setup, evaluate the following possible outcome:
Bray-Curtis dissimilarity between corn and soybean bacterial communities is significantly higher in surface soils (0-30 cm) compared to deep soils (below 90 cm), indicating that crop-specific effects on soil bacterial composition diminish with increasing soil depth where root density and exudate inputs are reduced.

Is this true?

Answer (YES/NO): YES